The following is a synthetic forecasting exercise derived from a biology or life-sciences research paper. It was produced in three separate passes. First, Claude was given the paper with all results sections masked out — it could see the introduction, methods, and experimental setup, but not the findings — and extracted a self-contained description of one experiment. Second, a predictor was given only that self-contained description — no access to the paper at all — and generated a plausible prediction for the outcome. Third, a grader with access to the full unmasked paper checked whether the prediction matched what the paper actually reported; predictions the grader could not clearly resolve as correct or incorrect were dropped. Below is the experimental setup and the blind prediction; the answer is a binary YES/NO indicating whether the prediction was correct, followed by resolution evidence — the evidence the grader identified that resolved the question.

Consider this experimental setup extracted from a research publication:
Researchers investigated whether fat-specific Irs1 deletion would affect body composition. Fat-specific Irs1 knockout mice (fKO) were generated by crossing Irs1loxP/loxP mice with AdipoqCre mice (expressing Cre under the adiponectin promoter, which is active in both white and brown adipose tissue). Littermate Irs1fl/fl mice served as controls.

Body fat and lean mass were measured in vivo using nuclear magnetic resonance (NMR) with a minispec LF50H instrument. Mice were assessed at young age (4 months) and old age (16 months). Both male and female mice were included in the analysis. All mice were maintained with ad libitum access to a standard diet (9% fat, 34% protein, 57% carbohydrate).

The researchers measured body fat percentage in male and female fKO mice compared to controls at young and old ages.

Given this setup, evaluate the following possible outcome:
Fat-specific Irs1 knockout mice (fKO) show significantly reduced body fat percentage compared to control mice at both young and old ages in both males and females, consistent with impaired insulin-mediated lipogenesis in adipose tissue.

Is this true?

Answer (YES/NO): YES